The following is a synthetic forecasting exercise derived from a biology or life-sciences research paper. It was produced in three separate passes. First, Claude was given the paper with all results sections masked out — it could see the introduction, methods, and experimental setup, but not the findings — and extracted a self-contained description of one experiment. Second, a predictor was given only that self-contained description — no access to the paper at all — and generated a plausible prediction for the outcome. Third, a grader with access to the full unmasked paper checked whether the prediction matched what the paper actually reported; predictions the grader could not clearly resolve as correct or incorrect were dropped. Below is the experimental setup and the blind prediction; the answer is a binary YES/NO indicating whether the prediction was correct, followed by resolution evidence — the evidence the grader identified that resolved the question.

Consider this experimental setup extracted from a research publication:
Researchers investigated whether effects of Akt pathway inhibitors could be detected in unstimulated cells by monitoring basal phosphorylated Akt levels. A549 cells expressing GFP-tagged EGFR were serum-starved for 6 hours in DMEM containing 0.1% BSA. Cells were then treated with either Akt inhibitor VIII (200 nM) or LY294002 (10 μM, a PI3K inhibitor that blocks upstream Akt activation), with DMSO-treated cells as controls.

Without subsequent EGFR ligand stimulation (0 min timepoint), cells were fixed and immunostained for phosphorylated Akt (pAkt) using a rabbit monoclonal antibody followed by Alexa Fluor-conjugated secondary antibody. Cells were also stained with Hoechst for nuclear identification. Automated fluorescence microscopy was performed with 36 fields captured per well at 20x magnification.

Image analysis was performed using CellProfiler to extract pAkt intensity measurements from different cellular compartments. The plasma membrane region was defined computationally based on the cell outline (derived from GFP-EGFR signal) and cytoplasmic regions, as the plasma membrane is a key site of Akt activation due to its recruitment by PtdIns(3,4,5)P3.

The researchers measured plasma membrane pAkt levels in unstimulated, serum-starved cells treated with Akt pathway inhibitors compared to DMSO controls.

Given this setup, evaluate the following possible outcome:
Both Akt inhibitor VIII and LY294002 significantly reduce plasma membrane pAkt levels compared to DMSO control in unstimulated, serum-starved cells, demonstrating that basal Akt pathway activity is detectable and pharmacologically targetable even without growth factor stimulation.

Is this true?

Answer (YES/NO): YES